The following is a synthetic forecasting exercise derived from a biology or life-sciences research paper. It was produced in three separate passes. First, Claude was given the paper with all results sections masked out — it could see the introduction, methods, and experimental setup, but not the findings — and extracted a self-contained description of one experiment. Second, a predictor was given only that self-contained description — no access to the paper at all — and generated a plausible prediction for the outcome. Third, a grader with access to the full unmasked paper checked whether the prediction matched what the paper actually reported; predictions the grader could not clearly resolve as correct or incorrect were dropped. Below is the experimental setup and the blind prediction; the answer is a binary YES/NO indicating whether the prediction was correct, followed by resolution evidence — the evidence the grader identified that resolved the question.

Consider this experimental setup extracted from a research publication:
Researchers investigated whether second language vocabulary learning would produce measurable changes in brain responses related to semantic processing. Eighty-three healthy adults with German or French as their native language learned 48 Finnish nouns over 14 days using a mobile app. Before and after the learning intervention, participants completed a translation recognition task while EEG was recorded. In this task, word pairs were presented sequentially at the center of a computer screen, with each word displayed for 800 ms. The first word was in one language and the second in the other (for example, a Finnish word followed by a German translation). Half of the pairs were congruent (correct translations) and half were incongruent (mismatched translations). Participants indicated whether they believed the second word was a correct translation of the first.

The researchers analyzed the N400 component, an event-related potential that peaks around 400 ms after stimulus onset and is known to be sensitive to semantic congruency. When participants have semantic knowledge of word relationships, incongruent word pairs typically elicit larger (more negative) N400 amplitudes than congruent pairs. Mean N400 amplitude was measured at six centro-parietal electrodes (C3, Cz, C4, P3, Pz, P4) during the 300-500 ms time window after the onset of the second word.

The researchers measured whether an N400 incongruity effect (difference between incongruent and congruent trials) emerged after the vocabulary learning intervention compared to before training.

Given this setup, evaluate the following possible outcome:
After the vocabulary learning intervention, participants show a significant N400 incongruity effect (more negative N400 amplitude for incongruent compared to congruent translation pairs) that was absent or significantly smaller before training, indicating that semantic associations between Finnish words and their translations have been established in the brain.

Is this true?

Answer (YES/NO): YES